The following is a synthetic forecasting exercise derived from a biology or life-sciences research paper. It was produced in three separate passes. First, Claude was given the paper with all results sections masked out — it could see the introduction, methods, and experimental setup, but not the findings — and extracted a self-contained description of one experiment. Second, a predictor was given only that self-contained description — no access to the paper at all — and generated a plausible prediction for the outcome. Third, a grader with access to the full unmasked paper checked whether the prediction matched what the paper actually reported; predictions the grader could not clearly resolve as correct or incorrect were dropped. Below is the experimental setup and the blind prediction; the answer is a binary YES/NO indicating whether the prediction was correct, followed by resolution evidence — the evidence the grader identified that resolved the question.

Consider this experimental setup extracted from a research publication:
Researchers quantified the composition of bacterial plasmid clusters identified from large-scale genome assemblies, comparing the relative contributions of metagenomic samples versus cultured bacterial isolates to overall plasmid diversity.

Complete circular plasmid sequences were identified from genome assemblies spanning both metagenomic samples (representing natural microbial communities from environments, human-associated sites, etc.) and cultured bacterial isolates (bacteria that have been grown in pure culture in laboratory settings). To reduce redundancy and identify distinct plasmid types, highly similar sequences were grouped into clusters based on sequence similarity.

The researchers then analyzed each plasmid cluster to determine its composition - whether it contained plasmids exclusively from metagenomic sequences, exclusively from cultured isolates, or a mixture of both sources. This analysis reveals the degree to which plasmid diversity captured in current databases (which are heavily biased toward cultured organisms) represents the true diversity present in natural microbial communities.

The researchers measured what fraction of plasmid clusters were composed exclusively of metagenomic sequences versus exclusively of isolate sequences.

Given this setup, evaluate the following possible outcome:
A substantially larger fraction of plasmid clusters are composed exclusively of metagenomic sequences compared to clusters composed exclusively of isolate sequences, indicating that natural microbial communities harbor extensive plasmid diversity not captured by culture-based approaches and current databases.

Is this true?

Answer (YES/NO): YES